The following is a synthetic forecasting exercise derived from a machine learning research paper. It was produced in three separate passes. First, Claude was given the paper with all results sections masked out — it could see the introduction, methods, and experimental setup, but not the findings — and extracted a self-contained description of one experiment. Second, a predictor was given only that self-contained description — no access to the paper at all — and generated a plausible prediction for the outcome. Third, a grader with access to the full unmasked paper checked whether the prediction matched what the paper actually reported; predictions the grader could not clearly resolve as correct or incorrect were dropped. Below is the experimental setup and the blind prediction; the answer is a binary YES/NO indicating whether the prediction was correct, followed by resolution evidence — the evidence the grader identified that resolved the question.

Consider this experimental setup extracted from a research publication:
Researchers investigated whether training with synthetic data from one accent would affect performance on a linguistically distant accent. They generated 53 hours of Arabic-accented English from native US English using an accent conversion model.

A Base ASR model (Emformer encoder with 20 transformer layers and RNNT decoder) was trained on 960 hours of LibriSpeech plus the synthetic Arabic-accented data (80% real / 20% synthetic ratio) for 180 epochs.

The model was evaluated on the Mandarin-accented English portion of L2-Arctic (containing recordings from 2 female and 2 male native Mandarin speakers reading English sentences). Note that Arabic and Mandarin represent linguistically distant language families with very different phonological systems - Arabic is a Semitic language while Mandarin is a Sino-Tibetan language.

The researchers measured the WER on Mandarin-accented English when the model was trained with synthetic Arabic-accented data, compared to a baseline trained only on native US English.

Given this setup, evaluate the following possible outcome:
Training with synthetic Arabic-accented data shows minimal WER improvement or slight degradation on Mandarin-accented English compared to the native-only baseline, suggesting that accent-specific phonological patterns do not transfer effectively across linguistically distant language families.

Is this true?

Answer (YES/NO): YES